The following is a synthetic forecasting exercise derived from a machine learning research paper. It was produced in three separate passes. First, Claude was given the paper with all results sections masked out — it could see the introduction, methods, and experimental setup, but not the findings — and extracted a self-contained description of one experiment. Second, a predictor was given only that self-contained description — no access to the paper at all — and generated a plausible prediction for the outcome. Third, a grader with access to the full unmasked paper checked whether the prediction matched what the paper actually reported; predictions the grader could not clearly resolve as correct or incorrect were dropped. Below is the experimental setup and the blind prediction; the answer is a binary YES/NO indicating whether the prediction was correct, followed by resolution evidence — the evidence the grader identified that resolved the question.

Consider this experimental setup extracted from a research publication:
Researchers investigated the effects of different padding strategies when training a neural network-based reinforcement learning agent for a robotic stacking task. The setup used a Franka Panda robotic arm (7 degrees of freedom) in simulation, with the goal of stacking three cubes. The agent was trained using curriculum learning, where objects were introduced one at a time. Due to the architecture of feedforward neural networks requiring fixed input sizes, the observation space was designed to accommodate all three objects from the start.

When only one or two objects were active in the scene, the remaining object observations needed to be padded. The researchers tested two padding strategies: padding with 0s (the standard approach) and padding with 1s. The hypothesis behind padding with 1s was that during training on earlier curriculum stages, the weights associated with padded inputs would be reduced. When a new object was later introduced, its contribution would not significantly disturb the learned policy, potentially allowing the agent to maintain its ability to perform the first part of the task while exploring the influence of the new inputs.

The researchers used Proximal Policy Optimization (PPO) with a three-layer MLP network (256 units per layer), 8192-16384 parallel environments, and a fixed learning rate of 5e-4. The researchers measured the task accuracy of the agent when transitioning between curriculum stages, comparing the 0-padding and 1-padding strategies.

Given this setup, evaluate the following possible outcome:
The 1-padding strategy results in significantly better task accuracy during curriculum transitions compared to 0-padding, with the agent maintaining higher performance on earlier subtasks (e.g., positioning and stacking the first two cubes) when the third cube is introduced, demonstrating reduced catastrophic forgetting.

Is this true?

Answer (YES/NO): NO